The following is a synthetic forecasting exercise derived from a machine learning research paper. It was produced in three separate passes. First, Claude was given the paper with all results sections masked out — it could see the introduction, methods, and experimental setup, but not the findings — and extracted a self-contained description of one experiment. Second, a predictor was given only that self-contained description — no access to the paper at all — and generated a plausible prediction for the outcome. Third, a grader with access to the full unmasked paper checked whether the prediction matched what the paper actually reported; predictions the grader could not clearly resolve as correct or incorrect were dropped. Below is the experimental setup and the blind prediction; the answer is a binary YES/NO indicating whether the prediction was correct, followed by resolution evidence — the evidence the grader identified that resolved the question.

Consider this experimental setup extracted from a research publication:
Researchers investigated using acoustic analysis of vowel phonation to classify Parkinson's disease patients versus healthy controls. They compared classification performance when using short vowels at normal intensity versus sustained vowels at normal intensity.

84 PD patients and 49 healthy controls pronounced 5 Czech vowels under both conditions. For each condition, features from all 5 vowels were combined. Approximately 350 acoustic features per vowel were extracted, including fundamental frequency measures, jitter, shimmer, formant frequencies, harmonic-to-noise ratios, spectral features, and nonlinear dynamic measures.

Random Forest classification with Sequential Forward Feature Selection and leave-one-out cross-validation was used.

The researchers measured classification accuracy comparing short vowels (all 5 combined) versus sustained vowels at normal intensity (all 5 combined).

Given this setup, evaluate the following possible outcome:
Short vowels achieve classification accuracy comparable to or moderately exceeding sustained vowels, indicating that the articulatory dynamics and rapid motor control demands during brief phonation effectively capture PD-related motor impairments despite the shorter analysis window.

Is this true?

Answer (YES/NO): NO